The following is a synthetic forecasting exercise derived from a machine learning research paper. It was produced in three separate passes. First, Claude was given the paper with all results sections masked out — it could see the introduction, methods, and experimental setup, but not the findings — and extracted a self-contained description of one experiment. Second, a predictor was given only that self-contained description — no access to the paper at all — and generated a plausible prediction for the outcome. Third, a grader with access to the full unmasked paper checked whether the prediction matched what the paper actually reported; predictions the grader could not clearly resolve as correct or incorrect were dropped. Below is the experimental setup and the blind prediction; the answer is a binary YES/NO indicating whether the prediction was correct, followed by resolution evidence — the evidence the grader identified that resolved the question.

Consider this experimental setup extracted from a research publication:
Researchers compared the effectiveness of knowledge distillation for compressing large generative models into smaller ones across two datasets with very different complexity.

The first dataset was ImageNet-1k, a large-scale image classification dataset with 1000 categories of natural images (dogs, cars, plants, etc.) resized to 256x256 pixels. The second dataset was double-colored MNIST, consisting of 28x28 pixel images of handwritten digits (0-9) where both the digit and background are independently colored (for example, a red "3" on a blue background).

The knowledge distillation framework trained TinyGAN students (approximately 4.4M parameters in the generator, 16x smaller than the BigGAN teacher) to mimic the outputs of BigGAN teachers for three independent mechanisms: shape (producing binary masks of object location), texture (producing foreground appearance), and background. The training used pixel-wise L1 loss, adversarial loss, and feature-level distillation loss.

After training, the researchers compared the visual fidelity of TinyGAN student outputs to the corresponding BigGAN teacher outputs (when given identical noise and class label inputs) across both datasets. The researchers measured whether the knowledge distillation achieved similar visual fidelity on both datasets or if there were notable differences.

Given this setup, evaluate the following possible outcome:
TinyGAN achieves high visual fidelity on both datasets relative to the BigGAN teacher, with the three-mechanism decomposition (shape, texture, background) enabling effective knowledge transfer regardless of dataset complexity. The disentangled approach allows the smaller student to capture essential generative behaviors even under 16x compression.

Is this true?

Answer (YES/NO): NO